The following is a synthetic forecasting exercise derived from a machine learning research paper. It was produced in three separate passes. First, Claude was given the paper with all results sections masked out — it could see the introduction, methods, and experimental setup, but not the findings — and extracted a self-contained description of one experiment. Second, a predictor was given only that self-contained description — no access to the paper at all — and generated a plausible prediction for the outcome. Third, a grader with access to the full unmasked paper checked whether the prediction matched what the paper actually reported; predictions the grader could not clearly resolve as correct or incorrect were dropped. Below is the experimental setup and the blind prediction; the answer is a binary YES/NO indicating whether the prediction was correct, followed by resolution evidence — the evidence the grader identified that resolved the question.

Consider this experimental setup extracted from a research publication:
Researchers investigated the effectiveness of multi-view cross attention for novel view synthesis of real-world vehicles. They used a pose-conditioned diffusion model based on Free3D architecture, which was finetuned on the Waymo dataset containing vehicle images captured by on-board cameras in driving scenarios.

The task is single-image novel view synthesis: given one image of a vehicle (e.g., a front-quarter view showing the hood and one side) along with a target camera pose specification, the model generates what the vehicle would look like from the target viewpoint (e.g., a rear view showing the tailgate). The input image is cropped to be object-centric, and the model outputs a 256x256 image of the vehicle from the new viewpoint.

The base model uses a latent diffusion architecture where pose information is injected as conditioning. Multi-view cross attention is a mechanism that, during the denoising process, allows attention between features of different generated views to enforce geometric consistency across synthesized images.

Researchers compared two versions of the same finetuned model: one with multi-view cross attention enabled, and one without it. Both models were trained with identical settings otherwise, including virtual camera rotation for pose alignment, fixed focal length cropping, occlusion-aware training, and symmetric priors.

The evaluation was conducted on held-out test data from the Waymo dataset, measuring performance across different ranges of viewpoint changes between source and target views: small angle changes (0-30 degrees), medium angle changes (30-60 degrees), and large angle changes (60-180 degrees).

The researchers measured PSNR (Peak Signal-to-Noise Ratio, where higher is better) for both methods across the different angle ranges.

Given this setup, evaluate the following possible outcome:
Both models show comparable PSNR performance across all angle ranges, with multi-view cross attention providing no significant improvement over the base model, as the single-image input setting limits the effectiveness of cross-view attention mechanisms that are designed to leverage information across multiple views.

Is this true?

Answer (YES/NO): NO